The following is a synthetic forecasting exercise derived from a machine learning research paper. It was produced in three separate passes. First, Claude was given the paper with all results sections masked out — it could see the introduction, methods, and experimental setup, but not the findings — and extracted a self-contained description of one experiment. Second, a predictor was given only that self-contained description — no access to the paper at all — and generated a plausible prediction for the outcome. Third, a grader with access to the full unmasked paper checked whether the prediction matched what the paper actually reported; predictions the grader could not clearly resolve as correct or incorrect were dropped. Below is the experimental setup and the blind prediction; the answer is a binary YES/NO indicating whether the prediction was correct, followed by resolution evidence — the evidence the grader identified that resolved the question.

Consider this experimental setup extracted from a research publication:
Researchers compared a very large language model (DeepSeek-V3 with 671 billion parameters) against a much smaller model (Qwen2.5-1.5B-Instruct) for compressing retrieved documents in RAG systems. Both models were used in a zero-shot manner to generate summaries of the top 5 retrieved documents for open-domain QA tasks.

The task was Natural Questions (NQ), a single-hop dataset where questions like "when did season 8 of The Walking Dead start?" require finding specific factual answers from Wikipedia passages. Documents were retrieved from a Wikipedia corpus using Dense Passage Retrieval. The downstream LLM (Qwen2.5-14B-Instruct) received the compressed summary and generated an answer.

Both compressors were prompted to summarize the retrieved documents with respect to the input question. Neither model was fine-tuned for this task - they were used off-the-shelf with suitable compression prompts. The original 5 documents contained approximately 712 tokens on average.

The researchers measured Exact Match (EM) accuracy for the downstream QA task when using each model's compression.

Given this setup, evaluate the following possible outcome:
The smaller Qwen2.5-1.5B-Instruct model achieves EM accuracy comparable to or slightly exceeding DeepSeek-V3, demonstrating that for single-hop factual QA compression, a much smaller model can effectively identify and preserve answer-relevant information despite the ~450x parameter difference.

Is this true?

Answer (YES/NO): NO